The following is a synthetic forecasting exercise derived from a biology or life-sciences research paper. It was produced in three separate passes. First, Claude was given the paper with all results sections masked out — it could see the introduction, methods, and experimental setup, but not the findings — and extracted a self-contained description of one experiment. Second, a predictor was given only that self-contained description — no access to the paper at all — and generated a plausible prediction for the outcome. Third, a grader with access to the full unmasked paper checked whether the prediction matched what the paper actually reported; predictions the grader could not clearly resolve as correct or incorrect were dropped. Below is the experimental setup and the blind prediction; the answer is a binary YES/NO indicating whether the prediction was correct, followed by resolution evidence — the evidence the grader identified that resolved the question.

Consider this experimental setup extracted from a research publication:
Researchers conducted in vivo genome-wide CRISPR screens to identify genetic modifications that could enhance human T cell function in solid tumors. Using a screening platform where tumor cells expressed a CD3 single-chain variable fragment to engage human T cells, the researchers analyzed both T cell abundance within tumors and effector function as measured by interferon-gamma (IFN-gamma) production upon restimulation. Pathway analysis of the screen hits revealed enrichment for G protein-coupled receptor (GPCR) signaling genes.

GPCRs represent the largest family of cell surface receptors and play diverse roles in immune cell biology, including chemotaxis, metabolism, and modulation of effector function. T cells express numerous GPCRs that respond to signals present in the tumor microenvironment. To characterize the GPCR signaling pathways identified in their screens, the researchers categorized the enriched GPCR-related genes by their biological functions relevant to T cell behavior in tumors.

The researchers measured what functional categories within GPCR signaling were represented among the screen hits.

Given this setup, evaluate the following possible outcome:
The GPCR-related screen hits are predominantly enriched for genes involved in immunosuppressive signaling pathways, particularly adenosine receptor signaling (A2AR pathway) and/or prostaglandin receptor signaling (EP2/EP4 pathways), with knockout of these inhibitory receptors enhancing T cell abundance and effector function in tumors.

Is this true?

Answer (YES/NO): NO